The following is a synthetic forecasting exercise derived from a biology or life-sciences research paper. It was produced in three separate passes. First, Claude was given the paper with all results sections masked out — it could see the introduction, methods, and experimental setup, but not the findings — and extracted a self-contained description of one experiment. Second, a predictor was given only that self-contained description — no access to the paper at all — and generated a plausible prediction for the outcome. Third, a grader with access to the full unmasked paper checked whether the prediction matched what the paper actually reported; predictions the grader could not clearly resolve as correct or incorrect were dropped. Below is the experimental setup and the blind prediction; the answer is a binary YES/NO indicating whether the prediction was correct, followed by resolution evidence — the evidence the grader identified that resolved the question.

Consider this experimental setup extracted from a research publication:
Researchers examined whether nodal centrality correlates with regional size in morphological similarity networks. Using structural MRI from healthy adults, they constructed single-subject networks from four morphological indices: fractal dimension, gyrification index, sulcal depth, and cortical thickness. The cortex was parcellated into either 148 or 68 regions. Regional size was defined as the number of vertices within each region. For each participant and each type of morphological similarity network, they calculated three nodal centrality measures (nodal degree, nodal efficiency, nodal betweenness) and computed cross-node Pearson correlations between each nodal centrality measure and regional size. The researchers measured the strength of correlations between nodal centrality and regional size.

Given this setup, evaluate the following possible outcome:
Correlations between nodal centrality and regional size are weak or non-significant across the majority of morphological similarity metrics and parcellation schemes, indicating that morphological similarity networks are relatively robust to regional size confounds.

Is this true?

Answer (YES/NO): NO